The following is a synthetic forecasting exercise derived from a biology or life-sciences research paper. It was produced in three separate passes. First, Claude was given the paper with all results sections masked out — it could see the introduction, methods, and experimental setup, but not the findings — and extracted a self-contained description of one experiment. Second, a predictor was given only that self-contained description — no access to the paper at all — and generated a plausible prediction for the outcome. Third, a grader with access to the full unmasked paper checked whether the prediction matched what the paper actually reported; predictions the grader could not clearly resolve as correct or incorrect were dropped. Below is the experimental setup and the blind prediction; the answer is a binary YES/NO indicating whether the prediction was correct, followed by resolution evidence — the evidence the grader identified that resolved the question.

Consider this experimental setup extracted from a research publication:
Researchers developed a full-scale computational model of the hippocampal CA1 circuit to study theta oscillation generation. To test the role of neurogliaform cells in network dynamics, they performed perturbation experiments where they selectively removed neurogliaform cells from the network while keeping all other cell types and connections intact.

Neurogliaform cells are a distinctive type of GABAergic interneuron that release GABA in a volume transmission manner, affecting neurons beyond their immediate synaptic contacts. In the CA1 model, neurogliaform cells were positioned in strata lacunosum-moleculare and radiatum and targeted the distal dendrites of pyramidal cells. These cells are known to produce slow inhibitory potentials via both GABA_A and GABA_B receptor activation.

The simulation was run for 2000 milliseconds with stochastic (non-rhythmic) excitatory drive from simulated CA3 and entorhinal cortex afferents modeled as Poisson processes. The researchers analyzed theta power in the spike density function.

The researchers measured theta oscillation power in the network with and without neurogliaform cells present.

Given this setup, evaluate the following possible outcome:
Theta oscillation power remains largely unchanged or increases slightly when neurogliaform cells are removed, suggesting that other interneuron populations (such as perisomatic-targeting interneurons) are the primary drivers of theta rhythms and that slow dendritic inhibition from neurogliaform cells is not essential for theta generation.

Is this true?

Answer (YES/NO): NO